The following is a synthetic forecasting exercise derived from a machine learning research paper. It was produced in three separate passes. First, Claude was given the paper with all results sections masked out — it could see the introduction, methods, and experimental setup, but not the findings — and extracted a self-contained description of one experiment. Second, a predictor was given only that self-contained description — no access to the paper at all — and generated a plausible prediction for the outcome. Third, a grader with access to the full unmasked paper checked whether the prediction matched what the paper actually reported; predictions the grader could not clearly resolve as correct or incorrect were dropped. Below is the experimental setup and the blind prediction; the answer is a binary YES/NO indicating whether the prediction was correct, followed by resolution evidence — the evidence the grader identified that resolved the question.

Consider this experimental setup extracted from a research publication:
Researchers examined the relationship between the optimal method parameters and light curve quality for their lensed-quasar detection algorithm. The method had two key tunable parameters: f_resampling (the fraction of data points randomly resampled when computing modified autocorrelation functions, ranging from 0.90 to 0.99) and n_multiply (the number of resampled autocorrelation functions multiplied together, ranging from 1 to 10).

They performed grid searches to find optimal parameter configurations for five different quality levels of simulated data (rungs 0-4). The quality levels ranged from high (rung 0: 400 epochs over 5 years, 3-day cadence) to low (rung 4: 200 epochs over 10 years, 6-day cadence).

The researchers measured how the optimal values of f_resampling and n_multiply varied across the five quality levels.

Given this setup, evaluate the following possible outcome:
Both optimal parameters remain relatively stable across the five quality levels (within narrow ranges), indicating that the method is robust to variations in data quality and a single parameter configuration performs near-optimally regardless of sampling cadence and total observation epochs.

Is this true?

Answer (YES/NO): NO